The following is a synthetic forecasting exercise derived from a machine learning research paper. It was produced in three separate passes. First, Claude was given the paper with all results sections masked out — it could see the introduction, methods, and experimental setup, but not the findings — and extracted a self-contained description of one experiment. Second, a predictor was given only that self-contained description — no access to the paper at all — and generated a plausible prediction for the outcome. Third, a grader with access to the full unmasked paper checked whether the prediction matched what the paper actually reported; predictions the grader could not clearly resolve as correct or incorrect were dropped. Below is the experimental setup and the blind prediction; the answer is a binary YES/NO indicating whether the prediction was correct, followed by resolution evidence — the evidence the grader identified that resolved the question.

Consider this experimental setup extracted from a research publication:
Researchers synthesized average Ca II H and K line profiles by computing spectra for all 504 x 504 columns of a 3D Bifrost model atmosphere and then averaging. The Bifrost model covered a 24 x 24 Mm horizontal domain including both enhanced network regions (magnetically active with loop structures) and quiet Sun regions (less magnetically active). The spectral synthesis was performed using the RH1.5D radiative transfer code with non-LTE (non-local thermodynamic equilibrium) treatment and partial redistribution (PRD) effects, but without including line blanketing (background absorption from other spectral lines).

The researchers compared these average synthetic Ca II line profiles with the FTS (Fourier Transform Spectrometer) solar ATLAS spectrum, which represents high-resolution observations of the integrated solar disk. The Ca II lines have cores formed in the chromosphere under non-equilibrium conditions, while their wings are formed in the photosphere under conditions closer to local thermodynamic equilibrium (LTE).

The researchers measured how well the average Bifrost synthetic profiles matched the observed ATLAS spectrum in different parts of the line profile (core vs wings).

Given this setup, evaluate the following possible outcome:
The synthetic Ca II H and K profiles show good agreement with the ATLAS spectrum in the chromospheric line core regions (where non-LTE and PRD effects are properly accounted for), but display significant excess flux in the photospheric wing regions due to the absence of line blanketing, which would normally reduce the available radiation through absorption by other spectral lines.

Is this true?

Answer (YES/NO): NO